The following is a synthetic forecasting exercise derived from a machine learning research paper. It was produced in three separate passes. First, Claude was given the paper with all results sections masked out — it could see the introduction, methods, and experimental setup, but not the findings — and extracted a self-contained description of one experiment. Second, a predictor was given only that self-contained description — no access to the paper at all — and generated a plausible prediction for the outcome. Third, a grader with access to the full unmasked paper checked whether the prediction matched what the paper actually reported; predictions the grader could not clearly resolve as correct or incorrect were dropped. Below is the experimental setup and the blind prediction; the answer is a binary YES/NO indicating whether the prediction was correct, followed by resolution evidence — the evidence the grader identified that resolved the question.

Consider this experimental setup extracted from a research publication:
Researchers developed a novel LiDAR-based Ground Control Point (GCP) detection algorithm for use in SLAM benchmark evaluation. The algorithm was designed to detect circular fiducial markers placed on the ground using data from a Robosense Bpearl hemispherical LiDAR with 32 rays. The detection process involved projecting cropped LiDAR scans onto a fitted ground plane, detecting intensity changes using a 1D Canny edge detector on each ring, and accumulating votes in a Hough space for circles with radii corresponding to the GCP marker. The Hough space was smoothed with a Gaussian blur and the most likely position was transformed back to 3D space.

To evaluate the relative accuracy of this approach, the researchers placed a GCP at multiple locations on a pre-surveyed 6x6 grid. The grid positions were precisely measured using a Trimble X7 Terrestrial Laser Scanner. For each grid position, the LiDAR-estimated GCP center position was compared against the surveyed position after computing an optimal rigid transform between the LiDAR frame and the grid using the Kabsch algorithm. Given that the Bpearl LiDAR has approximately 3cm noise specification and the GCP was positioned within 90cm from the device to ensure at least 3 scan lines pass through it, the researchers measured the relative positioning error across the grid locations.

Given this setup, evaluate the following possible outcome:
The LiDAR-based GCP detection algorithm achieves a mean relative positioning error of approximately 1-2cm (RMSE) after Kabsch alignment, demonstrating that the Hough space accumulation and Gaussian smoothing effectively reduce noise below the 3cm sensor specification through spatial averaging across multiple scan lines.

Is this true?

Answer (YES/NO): NO